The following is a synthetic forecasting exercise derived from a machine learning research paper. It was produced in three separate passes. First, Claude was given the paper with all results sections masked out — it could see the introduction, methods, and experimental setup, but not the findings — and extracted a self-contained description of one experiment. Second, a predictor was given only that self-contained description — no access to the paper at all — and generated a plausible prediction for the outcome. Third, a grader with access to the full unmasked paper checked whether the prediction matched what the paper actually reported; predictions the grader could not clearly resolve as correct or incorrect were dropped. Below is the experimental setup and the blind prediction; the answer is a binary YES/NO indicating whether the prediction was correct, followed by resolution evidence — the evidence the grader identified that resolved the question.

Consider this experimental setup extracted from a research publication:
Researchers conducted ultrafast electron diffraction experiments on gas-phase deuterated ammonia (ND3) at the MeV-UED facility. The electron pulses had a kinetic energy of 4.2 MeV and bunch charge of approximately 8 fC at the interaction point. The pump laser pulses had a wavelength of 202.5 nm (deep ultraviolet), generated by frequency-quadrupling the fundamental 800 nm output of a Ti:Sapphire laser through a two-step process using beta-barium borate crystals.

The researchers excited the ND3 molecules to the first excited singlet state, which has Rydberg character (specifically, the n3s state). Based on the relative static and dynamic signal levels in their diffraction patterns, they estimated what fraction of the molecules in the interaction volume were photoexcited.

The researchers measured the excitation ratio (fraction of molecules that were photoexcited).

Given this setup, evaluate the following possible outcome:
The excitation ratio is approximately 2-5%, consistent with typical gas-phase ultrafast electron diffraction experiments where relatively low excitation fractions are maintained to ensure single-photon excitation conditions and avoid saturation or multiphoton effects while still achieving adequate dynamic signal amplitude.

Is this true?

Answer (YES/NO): YES